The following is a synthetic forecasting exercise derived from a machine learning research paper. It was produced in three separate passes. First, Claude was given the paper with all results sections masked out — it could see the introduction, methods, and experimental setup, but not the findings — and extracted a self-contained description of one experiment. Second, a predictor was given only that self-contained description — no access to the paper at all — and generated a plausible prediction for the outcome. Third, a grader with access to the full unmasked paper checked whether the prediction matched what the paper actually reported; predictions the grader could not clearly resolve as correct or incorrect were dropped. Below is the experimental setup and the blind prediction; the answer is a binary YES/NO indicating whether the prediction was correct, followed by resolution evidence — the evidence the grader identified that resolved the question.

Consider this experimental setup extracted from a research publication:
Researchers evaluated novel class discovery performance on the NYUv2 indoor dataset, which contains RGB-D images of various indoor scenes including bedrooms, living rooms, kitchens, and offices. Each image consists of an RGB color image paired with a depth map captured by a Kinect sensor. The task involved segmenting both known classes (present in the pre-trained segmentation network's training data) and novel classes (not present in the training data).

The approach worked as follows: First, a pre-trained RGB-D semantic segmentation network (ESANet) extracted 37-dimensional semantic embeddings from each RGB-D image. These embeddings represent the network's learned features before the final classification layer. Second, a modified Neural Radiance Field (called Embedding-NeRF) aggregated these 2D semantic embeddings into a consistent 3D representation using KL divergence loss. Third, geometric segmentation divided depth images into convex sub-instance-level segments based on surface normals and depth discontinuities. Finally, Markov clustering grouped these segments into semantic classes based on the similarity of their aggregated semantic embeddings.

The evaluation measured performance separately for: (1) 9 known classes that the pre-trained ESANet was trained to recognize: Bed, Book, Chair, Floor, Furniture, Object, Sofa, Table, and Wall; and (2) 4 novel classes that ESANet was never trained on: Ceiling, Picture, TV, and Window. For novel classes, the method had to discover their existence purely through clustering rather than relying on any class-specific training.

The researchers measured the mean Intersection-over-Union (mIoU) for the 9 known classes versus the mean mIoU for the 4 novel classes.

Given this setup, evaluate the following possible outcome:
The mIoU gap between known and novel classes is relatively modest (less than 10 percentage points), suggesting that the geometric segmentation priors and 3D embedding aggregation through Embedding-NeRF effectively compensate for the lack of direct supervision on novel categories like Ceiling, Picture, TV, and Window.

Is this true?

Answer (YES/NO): NO